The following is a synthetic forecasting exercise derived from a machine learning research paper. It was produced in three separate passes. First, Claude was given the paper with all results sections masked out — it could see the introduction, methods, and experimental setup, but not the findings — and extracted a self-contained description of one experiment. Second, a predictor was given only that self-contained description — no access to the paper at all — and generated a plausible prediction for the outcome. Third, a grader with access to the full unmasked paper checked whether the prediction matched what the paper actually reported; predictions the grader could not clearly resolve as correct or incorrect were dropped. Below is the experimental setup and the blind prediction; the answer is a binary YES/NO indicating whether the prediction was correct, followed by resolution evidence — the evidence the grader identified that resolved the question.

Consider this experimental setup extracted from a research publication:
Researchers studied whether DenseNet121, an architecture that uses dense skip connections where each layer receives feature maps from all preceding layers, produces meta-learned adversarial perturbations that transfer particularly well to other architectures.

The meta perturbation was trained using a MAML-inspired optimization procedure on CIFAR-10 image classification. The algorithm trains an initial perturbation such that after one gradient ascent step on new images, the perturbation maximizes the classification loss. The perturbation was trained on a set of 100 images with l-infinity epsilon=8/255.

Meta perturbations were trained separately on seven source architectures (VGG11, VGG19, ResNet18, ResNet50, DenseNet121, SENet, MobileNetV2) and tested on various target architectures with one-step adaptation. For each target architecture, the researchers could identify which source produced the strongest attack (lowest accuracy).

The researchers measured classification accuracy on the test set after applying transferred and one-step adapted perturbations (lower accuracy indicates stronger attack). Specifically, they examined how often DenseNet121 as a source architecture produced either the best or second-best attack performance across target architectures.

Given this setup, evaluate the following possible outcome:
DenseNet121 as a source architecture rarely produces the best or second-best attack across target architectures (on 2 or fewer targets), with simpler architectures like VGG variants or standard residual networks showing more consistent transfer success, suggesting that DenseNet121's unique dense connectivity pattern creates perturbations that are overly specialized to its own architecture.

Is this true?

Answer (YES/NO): NO